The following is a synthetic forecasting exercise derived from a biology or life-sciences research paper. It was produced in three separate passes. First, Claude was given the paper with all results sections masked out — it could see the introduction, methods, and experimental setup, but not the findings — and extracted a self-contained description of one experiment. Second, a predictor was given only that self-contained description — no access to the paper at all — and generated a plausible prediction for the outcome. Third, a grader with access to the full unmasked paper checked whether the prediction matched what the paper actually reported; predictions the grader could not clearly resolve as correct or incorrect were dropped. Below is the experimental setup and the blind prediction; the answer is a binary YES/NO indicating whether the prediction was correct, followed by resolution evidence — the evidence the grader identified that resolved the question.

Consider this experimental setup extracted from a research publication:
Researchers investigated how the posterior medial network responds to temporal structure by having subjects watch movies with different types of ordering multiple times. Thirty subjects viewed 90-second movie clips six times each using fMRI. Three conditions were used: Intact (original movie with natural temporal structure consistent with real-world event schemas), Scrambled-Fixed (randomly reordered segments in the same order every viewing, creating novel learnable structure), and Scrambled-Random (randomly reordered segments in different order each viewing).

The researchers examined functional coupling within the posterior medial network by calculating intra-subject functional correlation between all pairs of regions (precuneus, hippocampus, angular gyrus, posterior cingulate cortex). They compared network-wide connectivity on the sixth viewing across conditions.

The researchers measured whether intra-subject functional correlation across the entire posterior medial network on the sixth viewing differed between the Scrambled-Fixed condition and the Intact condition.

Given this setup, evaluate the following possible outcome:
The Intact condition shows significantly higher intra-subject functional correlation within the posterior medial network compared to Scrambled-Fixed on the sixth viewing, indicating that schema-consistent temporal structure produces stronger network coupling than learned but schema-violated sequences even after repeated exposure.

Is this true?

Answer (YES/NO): NO